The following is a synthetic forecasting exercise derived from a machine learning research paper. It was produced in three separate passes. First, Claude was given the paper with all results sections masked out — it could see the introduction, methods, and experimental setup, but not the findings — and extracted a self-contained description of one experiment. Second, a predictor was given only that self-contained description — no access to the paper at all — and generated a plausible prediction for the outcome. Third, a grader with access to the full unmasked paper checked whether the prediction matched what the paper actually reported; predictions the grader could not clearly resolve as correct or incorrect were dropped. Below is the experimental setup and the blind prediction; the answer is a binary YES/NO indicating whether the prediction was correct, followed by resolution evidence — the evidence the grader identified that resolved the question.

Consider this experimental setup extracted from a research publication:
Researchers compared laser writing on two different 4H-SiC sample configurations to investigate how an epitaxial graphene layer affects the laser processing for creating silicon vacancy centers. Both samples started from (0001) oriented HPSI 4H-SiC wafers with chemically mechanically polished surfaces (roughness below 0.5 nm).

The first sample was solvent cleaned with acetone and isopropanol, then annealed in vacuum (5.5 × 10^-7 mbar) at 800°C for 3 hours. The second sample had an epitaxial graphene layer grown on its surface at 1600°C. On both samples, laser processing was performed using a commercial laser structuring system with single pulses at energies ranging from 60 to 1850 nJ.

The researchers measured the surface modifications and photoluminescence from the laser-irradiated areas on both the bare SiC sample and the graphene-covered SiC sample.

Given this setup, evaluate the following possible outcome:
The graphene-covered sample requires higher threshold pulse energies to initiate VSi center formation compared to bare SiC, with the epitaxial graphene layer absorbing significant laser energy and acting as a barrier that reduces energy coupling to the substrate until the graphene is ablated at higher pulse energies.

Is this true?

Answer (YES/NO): NO